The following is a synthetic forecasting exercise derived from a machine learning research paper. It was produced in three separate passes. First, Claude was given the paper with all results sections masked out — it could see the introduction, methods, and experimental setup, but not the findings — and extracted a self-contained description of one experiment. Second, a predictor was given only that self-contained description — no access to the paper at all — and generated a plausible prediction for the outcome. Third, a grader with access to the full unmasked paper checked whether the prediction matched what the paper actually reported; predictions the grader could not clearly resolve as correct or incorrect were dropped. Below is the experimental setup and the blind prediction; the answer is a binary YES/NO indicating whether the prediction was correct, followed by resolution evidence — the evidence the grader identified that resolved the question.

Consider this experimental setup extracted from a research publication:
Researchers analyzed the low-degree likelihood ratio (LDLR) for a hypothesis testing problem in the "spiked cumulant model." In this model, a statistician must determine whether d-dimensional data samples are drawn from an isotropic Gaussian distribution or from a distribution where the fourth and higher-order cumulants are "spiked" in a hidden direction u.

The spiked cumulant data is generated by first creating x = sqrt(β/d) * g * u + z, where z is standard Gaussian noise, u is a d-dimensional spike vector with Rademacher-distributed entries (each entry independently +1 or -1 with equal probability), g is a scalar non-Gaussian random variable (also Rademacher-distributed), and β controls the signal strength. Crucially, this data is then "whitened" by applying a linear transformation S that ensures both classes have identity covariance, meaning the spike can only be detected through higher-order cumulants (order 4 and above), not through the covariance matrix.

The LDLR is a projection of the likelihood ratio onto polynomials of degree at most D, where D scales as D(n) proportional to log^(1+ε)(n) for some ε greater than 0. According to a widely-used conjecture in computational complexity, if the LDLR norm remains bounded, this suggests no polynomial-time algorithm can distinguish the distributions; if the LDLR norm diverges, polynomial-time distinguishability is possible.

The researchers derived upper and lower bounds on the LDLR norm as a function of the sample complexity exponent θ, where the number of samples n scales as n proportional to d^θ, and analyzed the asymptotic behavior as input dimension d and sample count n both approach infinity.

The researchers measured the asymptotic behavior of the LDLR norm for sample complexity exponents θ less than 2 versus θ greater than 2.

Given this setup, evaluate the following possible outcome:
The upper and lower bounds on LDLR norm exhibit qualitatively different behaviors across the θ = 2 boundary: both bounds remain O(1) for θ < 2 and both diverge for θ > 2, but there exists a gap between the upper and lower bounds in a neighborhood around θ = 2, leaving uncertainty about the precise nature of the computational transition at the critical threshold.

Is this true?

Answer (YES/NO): NO